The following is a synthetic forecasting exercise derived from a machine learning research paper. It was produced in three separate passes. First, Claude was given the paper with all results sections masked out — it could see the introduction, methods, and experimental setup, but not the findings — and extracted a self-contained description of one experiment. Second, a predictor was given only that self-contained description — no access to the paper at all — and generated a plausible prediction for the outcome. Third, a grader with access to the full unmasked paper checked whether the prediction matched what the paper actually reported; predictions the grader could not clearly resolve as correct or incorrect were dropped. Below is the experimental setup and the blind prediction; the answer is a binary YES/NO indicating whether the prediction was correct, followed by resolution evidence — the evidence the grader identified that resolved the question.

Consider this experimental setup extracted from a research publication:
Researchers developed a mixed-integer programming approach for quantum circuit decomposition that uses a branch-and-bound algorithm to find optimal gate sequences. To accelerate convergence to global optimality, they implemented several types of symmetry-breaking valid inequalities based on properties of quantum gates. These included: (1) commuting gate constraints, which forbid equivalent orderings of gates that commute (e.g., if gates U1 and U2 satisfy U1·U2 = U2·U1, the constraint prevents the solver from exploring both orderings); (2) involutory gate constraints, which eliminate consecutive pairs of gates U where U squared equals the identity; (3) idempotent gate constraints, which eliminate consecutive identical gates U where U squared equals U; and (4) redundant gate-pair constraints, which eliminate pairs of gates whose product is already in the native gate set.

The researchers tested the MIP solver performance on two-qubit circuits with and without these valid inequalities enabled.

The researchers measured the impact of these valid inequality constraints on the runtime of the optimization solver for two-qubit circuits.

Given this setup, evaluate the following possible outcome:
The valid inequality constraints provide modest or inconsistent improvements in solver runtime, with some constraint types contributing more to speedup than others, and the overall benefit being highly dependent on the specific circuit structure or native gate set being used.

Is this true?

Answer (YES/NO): NO